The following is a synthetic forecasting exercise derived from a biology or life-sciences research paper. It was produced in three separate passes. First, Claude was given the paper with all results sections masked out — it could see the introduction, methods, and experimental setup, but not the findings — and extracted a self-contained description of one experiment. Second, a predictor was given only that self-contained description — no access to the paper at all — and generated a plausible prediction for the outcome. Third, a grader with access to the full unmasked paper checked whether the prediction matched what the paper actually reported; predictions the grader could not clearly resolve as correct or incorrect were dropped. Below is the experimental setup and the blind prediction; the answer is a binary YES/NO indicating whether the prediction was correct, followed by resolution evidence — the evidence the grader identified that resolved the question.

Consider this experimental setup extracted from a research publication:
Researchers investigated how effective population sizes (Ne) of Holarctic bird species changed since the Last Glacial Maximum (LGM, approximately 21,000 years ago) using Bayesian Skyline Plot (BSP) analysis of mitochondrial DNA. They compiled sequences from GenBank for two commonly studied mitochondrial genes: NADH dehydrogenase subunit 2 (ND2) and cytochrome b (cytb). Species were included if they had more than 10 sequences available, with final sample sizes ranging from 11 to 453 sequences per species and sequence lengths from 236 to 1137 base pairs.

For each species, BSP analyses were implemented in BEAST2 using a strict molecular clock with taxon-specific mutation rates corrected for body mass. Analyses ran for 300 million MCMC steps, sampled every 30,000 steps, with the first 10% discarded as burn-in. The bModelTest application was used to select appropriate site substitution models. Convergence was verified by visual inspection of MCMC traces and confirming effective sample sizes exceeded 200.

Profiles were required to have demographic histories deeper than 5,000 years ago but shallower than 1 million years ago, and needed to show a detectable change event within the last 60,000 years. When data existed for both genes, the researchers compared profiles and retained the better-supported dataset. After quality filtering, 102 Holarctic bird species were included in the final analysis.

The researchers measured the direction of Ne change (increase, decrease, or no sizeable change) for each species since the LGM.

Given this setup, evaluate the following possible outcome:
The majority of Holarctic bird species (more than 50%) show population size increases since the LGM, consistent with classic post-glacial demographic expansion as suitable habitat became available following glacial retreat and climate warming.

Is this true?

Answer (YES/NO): YES